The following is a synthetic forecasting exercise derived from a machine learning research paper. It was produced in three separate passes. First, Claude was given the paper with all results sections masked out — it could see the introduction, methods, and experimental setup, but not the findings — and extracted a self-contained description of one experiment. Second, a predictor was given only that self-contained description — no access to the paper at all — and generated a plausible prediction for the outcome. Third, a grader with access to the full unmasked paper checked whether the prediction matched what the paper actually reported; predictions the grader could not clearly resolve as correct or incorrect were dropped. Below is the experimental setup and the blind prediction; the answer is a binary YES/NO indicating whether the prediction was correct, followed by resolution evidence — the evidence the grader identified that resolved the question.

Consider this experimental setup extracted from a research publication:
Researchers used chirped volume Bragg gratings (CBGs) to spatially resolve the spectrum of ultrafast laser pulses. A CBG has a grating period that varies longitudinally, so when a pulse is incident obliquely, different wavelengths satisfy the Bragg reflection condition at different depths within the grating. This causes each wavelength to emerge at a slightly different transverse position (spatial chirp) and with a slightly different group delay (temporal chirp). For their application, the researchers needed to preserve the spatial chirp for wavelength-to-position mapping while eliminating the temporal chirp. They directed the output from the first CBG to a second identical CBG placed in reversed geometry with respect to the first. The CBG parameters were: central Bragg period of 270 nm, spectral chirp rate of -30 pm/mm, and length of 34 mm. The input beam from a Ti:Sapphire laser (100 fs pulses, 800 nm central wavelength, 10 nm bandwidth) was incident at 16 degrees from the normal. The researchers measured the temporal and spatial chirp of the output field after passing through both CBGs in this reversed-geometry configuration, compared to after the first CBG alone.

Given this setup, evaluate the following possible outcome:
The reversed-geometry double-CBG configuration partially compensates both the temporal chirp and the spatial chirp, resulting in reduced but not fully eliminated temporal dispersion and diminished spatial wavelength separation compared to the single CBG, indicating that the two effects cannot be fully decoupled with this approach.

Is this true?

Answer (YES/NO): NO